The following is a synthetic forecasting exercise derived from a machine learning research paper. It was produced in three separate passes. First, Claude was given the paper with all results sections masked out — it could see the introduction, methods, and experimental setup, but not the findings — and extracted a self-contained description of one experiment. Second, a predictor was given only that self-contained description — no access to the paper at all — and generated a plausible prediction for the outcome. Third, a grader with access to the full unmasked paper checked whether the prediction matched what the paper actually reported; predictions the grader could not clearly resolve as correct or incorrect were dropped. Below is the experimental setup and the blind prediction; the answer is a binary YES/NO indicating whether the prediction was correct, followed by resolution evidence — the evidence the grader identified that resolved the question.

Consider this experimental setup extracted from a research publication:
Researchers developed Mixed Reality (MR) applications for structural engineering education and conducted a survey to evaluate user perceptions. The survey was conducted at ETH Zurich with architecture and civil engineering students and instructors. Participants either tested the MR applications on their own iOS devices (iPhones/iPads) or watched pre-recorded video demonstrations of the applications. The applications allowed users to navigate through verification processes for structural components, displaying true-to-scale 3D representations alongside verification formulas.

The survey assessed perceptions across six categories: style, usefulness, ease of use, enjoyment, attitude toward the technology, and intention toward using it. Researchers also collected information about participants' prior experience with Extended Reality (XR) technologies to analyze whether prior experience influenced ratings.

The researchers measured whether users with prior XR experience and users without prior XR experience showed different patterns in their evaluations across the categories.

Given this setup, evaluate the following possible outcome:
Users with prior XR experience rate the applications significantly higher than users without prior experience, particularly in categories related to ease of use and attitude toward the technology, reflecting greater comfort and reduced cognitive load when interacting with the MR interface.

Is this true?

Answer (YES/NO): NO